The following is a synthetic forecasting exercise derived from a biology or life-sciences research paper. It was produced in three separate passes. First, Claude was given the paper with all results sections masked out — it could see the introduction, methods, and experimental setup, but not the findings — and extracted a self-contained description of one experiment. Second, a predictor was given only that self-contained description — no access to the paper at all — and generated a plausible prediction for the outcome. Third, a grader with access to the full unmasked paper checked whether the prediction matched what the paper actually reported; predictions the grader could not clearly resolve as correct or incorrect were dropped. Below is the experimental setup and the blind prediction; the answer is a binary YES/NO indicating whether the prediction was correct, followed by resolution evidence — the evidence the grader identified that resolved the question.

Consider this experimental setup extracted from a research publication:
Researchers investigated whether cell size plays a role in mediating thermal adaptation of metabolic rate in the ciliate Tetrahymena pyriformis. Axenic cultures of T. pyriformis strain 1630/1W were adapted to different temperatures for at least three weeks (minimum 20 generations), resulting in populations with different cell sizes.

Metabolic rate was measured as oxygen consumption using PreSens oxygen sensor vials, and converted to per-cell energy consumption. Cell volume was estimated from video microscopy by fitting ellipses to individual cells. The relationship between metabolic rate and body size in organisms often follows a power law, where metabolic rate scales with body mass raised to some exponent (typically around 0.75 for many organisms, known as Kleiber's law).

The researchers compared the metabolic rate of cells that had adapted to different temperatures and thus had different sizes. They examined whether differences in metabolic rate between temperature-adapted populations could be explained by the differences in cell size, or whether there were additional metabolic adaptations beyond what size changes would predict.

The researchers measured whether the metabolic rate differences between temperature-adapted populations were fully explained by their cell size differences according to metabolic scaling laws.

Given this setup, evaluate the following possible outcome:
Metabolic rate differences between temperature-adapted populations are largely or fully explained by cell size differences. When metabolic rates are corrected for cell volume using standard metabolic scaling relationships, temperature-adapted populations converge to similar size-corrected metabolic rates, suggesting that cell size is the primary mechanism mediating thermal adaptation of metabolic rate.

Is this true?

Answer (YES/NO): NO